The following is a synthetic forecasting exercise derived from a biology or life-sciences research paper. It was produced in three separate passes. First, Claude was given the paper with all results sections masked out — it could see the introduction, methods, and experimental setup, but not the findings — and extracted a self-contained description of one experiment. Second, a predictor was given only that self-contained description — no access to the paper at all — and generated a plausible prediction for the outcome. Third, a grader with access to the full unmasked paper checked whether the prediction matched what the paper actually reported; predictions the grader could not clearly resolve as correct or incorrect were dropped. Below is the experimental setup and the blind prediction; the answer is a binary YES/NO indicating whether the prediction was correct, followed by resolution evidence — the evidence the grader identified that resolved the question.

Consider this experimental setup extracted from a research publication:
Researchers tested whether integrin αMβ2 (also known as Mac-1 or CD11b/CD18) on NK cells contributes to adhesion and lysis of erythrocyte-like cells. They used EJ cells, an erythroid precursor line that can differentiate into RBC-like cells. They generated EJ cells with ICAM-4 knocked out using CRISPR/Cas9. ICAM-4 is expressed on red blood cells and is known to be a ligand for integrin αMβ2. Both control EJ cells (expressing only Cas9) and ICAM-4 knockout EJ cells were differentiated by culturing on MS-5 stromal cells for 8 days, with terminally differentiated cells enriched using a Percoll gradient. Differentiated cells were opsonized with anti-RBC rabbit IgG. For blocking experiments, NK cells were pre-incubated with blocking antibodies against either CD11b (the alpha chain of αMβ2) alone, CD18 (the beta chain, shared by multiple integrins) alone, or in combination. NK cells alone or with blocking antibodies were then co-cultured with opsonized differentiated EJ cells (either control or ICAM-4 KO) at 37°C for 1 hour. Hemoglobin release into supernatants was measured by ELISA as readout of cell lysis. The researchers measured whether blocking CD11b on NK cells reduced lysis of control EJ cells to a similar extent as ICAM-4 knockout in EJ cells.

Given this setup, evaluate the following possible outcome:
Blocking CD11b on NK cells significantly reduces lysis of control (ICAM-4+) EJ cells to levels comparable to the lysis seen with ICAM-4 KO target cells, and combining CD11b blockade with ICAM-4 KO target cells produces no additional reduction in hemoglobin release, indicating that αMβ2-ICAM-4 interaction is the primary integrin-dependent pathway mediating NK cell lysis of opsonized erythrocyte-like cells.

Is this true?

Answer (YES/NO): NO